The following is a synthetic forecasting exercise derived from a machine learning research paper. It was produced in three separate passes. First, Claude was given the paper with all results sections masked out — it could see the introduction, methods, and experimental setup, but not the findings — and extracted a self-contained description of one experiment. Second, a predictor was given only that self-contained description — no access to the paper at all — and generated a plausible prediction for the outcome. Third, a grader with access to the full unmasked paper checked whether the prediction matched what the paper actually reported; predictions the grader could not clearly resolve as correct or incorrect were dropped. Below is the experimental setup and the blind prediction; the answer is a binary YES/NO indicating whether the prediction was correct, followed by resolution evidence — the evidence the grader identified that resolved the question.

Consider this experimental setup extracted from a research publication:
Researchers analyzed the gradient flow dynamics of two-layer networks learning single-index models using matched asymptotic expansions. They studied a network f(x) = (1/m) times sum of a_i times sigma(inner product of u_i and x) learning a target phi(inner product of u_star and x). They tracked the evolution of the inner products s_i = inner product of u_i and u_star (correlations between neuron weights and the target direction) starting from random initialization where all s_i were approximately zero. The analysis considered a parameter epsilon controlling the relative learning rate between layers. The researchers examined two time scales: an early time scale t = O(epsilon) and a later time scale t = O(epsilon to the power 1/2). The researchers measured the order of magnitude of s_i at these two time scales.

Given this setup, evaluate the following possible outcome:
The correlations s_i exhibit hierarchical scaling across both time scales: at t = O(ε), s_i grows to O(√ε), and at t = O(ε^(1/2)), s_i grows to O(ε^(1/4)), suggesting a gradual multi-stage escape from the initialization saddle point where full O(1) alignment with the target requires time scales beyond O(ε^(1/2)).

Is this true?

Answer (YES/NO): NO